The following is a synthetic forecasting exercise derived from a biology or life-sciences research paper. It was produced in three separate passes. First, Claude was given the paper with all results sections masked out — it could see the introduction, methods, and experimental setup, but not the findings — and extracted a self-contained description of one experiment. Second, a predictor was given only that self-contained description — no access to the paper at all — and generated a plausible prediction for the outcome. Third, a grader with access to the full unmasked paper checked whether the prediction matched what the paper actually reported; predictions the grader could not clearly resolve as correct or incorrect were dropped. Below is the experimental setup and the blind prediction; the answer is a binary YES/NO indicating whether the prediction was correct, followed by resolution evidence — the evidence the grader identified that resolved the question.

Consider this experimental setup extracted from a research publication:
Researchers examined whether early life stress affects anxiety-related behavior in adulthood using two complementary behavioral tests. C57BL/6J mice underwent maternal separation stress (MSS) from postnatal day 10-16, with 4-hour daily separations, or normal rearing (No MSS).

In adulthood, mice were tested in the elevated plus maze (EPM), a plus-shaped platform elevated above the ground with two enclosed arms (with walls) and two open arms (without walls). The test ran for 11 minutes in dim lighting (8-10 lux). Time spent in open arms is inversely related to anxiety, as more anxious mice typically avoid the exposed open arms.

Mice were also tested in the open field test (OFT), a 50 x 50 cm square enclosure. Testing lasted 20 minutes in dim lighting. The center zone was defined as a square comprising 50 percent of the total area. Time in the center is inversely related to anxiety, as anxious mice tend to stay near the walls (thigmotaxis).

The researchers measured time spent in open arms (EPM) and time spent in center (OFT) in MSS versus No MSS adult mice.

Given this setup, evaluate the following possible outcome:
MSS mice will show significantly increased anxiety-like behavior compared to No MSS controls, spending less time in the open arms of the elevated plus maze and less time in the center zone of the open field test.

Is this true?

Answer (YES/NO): NO